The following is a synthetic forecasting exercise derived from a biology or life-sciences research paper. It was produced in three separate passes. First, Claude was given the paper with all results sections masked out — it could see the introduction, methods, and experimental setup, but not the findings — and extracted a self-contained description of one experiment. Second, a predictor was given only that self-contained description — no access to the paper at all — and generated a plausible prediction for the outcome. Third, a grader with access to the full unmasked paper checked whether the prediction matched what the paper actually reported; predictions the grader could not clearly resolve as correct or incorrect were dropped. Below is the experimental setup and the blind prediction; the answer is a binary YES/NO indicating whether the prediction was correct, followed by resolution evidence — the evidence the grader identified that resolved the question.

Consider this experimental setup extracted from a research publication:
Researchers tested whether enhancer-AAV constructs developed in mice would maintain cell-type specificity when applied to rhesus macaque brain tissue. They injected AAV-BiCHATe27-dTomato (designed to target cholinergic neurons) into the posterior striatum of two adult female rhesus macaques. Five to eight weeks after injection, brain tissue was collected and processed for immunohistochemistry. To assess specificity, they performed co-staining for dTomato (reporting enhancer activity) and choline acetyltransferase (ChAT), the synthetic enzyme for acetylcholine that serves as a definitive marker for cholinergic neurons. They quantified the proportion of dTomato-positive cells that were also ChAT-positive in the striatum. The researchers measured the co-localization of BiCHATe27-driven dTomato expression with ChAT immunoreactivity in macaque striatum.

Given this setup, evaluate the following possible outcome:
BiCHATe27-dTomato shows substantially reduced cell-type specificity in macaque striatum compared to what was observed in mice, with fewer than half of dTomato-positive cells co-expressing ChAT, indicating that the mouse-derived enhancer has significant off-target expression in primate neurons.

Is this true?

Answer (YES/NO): NO